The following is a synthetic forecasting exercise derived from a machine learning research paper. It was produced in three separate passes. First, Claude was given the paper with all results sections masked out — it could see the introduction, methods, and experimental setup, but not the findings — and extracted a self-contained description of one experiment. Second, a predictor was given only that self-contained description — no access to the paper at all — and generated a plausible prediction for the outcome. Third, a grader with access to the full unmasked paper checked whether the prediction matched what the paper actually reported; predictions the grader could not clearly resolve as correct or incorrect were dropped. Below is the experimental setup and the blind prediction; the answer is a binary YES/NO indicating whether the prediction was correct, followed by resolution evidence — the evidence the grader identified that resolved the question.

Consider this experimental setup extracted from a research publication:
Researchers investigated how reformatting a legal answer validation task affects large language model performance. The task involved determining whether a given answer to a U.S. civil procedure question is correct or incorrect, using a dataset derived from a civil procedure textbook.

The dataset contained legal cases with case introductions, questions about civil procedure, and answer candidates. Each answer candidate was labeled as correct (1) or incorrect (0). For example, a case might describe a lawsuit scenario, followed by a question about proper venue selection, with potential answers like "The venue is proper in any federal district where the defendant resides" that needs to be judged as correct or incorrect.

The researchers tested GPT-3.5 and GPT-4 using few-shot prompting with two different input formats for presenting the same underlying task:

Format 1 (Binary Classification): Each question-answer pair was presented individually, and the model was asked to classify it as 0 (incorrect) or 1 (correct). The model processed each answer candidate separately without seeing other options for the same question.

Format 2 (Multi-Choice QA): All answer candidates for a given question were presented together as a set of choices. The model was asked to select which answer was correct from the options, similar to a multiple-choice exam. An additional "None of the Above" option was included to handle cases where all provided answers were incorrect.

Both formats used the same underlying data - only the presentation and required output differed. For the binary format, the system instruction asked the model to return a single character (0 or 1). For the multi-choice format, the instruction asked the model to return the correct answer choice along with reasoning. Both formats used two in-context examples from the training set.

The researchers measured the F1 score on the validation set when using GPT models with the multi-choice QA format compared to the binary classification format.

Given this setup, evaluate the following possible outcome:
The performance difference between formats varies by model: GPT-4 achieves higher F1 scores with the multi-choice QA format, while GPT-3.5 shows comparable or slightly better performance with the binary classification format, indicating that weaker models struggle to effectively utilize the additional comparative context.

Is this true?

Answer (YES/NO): NO